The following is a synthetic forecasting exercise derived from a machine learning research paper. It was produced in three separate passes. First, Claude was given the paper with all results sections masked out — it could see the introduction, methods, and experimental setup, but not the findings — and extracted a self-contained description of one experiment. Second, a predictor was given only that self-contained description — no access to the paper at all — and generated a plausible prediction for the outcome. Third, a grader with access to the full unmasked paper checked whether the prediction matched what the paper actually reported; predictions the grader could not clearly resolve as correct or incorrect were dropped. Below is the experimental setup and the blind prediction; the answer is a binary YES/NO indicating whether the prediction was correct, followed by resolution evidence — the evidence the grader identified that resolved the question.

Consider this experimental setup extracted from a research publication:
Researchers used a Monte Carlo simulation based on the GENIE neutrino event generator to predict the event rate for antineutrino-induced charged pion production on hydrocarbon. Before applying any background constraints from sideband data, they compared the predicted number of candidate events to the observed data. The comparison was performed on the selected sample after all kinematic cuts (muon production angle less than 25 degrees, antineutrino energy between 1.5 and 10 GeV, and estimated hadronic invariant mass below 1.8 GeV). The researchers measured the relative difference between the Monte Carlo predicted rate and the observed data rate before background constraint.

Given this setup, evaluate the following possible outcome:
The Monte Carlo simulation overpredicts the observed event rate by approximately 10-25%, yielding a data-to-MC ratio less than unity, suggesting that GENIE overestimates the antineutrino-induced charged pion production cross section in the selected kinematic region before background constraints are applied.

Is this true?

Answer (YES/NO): YES